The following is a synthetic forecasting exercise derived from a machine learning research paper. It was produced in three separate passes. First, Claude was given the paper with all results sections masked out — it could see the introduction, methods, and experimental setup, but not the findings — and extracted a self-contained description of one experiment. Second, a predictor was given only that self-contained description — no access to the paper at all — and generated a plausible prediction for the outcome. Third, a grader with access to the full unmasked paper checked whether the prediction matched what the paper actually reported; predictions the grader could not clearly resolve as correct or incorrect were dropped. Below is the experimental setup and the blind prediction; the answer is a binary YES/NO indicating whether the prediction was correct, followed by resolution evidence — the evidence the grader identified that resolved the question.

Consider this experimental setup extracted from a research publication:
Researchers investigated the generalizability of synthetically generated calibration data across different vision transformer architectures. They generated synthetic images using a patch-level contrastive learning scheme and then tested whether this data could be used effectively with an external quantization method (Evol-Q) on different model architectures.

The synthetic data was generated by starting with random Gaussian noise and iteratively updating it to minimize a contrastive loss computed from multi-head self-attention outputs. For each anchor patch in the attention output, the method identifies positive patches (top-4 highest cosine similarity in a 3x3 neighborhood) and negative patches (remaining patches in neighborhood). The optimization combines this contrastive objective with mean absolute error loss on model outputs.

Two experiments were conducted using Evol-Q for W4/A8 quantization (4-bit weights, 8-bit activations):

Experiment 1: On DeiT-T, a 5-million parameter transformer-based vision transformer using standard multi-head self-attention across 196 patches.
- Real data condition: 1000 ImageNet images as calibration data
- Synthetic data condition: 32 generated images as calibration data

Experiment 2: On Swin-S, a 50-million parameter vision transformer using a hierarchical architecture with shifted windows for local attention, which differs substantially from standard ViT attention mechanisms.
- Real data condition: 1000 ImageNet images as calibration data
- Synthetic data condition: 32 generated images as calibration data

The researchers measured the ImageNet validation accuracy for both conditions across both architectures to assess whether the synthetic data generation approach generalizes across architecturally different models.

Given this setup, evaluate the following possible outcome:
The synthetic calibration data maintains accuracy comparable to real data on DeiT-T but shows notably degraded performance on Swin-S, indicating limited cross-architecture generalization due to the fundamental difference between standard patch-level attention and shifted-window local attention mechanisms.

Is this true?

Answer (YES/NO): NO